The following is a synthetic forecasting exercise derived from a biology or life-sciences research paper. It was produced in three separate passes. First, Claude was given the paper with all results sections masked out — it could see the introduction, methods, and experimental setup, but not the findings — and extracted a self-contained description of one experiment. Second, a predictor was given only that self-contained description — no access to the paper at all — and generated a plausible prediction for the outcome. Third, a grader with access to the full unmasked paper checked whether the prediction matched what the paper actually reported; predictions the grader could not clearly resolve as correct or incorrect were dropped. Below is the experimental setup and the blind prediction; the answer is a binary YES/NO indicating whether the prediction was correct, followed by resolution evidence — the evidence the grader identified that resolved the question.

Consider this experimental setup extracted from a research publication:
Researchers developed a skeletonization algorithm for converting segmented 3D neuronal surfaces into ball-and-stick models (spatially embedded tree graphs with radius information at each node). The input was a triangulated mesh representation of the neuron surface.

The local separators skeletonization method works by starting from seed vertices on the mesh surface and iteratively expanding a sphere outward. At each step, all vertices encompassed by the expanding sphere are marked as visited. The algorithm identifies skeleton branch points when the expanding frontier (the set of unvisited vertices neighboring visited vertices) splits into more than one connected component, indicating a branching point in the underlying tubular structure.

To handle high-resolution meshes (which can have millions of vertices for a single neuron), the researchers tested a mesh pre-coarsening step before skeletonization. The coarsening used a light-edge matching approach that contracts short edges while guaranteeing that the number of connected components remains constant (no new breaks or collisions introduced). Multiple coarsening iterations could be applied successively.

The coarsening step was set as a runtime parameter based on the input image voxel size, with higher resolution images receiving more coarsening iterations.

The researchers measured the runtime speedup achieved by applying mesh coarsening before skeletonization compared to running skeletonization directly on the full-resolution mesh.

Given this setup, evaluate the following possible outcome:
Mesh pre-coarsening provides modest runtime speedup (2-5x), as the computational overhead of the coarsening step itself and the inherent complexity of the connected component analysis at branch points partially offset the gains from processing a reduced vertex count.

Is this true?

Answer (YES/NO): NO